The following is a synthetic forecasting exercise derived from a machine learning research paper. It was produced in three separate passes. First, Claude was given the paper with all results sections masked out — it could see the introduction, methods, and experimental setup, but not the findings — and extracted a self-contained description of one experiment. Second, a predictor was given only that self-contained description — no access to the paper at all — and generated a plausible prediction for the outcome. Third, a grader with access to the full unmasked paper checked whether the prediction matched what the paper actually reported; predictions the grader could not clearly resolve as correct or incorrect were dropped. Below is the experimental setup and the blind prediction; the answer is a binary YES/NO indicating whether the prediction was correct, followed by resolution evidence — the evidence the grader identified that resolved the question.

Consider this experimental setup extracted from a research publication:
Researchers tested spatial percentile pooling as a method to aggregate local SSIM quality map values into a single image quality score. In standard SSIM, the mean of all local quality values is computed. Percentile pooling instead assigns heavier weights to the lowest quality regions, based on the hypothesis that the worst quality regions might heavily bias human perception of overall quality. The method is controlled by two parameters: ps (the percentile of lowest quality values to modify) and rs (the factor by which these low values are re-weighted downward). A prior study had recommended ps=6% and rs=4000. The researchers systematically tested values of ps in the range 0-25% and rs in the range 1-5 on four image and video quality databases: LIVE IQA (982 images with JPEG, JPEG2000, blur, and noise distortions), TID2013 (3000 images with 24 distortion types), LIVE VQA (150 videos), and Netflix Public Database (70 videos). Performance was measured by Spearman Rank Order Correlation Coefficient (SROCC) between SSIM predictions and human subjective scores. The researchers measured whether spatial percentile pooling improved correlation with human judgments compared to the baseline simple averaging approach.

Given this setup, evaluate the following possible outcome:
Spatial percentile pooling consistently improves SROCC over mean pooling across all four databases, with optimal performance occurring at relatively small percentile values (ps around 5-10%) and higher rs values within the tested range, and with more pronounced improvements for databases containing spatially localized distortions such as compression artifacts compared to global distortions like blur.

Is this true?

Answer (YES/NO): NO